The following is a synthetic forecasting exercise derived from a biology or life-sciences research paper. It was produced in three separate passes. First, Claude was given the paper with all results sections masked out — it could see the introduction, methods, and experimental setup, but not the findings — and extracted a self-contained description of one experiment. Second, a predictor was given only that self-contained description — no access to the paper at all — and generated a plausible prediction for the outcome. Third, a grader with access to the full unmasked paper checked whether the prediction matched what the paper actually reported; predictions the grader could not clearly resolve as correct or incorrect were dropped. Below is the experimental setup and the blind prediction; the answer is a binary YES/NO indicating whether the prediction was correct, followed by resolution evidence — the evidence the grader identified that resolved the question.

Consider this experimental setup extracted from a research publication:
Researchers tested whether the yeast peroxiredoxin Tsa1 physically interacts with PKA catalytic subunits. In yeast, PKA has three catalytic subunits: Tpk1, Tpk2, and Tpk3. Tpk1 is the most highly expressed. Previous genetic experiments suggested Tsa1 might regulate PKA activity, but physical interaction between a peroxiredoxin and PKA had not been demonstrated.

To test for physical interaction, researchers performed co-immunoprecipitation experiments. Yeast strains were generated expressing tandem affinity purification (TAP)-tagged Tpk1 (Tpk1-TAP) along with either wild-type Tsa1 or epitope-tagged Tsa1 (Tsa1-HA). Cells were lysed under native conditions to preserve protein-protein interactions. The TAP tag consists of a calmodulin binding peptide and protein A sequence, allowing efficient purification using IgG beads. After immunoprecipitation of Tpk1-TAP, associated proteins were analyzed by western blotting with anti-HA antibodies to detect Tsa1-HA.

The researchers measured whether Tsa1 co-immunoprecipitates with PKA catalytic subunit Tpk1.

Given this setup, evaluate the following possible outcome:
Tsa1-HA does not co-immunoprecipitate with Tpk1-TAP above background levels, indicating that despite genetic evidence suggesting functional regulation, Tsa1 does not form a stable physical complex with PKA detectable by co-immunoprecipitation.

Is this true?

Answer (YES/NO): NO